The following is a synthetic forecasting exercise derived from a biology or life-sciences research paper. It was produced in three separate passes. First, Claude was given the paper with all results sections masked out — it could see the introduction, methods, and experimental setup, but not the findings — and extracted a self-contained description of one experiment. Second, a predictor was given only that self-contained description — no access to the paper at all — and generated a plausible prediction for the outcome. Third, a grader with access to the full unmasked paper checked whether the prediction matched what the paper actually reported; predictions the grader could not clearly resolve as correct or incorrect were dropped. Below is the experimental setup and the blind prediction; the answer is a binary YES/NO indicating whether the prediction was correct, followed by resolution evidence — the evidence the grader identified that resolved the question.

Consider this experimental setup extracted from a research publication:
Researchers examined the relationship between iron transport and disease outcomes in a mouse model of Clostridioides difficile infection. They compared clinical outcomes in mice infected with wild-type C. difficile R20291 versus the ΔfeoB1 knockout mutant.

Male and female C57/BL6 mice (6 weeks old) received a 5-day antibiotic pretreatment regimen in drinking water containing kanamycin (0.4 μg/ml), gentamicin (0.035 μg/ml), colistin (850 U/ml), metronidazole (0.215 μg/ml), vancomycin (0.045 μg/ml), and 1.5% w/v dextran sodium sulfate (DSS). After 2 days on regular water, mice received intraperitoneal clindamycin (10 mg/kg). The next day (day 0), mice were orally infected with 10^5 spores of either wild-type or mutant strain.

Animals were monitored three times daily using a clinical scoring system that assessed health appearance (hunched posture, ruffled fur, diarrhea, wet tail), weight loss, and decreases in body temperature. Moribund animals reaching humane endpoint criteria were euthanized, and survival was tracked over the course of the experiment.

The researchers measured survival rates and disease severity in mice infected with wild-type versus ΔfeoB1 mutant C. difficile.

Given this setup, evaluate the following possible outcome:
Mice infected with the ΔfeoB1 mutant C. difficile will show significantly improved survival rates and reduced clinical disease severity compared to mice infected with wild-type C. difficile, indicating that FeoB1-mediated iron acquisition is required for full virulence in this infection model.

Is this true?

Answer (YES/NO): YES